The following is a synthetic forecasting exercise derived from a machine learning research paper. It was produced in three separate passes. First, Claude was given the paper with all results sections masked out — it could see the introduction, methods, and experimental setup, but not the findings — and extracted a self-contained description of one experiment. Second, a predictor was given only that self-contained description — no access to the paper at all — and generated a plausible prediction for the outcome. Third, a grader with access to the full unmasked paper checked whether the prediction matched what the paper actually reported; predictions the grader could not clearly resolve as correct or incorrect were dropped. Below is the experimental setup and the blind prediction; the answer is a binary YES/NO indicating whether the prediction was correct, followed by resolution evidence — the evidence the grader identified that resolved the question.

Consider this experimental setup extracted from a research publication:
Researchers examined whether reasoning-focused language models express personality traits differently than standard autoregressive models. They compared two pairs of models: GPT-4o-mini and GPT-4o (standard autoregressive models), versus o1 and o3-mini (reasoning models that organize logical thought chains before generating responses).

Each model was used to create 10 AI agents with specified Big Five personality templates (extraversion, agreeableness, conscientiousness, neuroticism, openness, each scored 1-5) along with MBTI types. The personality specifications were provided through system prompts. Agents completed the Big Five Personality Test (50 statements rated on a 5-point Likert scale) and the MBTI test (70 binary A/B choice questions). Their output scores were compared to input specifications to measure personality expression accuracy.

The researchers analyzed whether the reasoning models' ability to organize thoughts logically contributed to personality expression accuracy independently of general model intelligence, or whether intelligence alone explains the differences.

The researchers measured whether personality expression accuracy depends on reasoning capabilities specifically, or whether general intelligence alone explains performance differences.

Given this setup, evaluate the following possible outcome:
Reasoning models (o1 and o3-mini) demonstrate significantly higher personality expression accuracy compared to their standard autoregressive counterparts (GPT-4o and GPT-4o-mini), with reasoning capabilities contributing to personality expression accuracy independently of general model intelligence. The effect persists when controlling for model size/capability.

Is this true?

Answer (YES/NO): NO